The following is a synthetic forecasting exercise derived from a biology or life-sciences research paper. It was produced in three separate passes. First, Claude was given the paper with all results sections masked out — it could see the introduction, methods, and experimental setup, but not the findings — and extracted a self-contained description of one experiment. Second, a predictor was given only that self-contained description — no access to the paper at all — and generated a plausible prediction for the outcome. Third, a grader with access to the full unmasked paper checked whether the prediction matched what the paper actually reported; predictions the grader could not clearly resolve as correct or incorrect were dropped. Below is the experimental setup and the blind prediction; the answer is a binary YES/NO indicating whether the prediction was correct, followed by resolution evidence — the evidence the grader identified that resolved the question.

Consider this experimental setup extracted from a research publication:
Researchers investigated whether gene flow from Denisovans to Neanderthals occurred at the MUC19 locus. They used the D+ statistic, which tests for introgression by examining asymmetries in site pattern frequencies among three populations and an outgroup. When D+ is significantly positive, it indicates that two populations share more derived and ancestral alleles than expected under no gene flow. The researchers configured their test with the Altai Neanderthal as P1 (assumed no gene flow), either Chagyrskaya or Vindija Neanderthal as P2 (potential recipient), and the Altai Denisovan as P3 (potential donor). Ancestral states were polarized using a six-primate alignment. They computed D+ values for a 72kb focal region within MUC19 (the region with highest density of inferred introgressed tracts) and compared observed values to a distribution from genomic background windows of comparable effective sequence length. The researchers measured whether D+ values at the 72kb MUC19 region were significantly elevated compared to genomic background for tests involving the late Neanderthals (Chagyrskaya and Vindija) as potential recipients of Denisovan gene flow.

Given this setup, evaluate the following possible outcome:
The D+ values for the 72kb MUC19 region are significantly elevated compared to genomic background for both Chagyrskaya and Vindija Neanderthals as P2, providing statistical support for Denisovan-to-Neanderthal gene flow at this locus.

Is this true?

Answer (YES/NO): YES